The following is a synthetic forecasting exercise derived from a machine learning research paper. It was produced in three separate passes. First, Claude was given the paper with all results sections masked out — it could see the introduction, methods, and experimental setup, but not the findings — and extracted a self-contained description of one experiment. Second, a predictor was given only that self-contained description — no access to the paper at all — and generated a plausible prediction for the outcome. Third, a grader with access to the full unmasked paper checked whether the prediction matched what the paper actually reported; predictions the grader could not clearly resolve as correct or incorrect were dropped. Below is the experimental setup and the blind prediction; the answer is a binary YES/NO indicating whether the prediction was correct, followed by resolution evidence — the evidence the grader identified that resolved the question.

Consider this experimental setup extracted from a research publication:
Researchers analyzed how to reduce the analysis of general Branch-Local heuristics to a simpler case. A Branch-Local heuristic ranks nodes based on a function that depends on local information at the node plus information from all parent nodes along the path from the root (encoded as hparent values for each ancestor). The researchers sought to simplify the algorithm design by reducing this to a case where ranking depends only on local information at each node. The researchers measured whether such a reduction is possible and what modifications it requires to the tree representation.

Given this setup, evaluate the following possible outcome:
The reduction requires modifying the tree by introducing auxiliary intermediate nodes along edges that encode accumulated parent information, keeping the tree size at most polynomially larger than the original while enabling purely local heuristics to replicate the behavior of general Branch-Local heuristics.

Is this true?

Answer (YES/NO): NO